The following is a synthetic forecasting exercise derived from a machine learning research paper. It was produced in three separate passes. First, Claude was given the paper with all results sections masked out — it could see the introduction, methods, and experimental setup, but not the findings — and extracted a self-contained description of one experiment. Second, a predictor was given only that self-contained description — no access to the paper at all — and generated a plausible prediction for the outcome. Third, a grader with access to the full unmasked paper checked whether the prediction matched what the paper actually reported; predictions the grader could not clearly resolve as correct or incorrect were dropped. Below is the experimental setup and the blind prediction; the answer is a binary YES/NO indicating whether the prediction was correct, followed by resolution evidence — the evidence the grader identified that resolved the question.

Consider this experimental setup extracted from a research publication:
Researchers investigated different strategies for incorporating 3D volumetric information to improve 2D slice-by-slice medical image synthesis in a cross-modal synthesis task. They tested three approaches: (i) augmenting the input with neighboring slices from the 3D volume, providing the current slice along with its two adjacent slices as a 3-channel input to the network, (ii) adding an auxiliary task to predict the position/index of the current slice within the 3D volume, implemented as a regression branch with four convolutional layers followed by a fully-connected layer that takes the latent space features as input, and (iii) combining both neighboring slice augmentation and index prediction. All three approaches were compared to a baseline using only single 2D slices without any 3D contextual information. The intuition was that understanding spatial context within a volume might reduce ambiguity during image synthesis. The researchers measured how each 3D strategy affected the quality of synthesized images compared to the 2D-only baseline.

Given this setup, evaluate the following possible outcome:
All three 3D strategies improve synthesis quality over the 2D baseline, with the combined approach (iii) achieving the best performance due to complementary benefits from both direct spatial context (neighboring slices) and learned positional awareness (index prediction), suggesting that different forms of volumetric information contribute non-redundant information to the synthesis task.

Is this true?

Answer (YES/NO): NO